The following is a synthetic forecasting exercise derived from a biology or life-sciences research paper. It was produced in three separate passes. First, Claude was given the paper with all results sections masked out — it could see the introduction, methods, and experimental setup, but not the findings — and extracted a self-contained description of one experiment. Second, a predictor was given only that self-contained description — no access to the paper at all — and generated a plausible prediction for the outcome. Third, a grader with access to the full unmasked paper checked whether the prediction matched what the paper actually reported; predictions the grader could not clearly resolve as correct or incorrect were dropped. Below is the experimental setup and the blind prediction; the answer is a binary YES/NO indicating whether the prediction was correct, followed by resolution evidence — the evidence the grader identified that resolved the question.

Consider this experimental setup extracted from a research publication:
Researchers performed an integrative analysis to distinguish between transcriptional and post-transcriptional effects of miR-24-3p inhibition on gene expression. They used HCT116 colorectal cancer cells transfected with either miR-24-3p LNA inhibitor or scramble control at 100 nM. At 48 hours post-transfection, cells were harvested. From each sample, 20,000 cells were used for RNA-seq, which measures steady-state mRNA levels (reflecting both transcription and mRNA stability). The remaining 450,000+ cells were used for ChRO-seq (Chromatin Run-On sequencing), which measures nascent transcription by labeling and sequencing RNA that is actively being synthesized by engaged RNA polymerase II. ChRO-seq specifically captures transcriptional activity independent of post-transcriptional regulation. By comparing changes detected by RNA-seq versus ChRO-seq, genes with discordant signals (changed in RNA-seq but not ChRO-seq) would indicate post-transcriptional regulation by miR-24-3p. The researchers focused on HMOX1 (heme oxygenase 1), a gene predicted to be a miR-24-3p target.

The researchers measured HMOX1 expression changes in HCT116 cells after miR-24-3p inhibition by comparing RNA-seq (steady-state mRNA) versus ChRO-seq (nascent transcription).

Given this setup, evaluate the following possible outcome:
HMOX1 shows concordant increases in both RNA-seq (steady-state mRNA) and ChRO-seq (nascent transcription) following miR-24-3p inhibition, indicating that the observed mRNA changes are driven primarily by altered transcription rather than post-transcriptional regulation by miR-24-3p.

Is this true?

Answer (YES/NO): NO